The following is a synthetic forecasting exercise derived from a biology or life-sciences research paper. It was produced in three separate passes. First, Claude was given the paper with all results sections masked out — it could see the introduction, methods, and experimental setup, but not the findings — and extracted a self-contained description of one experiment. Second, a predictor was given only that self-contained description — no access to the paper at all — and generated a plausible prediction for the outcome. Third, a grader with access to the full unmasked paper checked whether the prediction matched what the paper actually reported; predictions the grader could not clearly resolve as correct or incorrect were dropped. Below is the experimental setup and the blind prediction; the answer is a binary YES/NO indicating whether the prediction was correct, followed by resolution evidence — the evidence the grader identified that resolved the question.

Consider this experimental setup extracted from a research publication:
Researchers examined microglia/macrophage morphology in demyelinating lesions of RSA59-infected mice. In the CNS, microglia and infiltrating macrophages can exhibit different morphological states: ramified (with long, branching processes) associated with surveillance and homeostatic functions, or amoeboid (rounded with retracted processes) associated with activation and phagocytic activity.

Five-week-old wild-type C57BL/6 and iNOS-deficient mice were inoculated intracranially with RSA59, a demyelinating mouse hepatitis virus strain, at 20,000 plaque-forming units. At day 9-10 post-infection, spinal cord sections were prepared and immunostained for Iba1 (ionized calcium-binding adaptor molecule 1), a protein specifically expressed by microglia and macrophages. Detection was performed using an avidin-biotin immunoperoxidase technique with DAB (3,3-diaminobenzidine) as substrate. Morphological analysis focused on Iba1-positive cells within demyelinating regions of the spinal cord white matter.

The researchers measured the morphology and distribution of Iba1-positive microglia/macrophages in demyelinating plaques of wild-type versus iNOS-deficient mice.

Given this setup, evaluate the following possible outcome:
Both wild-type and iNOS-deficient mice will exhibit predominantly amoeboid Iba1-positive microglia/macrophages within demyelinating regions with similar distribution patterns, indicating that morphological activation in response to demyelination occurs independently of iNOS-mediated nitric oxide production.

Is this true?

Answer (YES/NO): NO